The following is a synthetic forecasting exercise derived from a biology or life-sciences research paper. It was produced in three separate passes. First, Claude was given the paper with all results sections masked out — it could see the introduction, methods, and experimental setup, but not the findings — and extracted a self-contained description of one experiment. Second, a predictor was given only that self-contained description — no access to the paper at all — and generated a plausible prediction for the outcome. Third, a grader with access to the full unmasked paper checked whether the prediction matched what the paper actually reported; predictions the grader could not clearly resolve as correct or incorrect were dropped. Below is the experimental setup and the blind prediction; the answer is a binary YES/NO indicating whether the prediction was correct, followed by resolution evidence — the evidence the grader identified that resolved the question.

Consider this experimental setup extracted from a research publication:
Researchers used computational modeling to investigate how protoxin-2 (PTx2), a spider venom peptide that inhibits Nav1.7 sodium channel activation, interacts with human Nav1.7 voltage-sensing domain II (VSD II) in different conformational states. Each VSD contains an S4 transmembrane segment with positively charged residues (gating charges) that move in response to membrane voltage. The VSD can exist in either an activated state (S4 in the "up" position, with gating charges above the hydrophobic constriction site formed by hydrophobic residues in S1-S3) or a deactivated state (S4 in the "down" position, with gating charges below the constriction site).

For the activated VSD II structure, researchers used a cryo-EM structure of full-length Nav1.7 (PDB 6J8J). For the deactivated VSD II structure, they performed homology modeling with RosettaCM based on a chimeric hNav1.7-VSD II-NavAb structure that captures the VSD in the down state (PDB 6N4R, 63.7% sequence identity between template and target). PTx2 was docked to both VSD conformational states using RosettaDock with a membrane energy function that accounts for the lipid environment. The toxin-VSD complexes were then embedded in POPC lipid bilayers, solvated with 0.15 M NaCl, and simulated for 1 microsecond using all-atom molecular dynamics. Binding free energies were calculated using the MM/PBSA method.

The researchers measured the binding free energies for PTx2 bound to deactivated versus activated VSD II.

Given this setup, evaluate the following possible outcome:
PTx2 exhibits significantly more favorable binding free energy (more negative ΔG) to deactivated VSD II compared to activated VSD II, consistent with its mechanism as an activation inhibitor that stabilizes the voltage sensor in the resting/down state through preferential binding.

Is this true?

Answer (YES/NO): YES